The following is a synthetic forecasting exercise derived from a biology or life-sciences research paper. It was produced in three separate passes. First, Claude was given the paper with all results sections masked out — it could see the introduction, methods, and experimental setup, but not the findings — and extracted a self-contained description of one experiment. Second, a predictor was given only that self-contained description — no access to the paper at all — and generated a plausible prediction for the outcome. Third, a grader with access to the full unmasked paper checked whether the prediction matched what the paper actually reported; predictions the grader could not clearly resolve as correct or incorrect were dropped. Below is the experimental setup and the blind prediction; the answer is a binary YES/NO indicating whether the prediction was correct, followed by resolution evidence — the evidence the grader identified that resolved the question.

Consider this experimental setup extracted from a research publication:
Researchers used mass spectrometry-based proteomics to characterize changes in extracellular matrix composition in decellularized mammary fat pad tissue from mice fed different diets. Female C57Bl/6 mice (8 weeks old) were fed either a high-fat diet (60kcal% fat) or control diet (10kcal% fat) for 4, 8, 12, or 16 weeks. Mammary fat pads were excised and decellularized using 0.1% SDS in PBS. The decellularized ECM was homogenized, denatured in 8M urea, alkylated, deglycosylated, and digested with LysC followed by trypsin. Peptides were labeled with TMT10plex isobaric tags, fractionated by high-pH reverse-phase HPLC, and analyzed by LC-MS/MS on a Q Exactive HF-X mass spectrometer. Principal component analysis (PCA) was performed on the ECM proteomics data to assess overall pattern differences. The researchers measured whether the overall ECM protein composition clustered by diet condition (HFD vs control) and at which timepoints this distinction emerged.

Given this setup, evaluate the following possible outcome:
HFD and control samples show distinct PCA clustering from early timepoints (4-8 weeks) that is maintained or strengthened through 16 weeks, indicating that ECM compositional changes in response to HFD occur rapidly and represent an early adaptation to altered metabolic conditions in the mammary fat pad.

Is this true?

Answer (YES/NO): YES